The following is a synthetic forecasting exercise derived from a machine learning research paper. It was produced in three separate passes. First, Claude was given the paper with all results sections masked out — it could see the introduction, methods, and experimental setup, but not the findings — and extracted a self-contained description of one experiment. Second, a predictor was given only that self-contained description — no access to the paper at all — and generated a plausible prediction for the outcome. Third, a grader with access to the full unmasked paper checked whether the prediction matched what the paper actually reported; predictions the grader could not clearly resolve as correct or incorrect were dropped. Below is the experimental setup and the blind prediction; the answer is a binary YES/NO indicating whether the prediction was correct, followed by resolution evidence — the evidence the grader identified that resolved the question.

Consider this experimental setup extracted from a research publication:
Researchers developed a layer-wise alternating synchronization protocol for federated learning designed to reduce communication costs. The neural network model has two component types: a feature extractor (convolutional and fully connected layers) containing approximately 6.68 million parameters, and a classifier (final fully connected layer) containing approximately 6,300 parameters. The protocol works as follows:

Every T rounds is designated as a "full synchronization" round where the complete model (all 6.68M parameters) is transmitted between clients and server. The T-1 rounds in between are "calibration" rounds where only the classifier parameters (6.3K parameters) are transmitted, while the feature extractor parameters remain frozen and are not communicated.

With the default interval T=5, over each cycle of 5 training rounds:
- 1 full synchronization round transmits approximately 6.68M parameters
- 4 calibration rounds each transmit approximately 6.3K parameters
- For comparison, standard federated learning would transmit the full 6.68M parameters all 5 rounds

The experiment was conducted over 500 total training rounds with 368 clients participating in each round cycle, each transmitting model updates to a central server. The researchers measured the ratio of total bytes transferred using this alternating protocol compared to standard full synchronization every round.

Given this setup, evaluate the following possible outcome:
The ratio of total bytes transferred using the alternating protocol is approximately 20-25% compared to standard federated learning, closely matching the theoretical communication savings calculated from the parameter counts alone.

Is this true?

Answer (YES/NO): NO